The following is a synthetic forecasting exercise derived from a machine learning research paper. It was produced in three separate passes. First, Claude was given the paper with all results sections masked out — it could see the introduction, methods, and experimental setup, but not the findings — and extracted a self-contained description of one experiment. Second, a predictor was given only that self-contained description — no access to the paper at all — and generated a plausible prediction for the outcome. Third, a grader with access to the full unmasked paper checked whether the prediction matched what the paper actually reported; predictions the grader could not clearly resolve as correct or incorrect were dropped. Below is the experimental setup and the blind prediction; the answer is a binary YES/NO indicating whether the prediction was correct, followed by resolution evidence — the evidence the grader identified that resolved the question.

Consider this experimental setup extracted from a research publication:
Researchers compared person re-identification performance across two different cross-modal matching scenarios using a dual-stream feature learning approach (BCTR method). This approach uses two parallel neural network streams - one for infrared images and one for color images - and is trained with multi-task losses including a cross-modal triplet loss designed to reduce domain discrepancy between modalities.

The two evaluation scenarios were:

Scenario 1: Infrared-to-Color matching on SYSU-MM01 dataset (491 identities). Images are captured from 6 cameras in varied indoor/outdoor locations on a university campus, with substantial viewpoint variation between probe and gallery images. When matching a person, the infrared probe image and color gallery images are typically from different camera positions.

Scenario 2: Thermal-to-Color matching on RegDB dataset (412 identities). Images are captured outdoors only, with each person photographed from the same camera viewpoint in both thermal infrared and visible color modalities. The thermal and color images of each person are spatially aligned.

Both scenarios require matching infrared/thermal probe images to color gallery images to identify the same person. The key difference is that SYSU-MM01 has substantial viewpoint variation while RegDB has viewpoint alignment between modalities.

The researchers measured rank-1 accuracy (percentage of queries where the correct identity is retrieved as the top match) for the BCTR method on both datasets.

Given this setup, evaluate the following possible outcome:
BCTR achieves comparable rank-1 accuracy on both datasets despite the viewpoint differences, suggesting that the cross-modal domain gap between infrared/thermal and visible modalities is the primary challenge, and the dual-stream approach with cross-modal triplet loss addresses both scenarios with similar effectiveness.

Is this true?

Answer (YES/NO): NO